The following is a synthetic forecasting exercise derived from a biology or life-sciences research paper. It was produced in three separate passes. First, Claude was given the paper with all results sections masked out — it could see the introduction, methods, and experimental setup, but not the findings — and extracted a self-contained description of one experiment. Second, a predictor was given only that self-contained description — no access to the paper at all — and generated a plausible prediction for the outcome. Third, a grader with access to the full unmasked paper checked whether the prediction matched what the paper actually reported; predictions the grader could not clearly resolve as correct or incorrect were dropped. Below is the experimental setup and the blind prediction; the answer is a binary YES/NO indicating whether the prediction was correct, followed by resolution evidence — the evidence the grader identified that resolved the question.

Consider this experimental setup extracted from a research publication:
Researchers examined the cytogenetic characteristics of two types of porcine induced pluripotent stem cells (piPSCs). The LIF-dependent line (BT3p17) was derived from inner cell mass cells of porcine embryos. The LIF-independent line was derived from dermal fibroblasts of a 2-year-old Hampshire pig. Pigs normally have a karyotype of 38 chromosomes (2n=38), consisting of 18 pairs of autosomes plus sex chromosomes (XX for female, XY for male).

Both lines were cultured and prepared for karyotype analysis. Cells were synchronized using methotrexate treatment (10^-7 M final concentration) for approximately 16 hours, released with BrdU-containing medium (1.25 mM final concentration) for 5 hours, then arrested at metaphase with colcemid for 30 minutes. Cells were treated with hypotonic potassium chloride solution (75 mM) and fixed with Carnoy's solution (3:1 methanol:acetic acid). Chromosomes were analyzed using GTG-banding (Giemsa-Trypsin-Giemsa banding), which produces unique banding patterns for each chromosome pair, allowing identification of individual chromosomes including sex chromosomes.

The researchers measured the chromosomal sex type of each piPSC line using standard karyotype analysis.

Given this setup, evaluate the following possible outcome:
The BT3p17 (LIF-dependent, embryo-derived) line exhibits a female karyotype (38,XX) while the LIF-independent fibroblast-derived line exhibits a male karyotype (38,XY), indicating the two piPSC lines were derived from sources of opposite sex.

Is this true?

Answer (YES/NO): NO